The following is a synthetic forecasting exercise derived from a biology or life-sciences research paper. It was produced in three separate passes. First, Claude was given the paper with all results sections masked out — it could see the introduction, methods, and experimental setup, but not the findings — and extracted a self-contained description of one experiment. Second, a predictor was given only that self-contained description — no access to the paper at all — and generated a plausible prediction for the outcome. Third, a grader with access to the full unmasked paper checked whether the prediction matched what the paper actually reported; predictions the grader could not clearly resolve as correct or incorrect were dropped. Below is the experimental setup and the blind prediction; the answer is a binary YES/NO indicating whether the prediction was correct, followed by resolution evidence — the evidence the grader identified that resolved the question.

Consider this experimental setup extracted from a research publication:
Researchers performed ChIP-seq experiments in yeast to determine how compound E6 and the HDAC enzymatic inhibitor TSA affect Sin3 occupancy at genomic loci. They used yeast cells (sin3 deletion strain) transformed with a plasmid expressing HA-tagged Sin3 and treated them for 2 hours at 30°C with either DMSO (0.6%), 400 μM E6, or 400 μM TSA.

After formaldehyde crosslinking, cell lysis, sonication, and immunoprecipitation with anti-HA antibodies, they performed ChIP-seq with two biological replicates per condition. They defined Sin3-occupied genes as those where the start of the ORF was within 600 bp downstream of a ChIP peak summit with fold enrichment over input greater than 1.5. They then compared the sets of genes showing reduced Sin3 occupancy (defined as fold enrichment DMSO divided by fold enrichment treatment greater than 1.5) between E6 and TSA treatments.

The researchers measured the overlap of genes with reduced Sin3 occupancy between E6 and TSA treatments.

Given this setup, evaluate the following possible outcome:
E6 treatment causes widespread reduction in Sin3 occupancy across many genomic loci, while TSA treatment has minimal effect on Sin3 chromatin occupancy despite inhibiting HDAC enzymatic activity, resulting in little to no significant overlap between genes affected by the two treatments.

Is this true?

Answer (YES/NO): NO